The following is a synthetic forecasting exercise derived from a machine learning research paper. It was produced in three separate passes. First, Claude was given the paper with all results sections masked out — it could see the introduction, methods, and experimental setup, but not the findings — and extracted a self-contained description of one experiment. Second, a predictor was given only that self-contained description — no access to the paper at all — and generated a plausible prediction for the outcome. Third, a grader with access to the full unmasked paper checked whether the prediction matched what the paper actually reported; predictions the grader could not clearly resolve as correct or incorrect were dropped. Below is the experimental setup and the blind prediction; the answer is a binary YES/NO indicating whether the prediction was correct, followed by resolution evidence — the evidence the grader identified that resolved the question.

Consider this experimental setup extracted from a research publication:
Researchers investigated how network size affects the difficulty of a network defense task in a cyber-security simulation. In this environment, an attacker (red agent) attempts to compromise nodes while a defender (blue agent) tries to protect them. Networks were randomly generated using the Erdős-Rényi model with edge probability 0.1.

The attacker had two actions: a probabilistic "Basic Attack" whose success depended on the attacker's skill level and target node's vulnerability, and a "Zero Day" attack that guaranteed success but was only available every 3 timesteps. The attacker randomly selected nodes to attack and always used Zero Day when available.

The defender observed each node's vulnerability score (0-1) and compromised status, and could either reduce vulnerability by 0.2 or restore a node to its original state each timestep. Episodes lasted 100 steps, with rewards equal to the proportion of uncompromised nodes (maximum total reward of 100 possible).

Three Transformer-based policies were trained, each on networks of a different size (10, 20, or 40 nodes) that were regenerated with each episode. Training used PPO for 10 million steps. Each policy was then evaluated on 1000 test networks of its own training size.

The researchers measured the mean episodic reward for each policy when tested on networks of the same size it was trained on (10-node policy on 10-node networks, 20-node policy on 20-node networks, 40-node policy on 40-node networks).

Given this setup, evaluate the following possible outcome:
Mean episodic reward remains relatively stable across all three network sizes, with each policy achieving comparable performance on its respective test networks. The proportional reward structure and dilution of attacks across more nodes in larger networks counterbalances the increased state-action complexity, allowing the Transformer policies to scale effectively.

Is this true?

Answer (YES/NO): NO